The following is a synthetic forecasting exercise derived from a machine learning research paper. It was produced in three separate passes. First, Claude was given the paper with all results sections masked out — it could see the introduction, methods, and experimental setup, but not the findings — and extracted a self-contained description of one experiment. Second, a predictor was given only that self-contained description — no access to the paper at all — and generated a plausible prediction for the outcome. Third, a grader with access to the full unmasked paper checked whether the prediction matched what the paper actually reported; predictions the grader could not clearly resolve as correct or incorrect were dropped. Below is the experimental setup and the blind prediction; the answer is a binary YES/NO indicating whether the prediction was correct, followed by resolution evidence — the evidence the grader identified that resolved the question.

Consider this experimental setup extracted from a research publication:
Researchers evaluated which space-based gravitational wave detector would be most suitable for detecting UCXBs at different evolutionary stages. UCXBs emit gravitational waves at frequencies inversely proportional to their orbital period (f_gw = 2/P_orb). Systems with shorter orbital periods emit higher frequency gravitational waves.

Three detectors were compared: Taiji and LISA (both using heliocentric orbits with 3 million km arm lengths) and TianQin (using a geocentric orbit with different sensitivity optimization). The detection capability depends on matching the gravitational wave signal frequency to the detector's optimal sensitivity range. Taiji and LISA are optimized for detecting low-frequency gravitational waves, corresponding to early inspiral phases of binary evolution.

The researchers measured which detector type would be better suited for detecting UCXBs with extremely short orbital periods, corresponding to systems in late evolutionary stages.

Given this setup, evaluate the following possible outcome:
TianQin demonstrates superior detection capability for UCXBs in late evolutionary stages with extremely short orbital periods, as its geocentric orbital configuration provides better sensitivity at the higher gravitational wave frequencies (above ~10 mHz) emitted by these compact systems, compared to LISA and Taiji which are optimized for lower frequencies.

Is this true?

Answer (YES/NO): YES